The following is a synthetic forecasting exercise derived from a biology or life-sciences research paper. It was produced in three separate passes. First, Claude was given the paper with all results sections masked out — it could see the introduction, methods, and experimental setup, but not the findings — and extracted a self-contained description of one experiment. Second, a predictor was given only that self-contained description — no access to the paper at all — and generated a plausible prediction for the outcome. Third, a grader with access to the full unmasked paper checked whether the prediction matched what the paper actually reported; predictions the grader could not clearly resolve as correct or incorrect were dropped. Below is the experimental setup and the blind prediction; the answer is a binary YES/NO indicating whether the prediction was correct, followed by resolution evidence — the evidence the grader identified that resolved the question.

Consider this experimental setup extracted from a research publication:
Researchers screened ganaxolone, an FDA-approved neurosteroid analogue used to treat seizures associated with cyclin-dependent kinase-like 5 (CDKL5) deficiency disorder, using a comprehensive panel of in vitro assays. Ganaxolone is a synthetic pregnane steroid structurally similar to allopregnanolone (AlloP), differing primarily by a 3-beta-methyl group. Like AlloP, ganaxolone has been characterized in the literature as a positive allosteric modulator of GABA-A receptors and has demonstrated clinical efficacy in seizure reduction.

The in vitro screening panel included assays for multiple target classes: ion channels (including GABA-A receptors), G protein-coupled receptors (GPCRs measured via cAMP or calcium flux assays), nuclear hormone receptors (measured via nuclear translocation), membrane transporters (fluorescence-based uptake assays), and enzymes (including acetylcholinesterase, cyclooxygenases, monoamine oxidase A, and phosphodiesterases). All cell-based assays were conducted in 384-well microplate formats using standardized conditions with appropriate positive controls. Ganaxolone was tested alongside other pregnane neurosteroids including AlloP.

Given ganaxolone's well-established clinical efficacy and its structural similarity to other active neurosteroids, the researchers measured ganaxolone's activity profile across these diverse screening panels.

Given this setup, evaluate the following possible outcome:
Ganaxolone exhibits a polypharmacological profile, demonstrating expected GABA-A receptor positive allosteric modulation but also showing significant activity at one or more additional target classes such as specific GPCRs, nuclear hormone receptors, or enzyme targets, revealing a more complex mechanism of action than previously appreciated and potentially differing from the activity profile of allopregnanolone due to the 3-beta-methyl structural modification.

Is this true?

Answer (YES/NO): NO